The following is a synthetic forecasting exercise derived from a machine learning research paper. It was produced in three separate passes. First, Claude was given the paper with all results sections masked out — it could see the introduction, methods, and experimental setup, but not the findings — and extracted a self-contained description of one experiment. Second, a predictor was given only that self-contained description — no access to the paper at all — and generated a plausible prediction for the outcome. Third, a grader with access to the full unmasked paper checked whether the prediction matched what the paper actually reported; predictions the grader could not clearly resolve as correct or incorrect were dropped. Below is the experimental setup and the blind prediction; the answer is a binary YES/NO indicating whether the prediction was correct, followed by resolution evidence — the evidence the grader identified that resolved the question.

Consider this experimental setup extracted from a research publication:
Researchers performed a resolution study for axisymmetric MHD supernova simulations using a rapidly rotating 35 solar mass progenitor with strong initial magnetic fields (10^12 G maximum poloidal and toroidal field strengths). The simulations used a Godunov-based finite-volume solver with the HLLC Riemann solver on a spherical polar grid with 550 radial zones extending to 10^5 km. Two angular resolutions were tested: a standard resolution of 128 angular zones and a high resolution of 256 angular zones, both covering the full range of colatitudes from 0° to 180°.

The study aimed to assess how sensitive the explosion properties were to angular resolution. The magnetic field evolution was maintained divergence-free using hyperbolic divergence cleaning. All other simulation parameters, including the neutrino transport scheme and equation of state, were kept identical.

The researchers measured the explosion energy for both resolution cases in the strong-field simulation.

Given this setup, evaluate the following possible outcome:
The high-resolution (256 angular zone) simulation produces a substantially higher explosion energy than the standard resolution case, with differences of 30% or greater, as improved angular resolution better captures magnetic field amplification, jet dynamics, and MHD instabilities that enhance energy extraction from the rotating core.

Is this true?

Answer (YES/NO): NO